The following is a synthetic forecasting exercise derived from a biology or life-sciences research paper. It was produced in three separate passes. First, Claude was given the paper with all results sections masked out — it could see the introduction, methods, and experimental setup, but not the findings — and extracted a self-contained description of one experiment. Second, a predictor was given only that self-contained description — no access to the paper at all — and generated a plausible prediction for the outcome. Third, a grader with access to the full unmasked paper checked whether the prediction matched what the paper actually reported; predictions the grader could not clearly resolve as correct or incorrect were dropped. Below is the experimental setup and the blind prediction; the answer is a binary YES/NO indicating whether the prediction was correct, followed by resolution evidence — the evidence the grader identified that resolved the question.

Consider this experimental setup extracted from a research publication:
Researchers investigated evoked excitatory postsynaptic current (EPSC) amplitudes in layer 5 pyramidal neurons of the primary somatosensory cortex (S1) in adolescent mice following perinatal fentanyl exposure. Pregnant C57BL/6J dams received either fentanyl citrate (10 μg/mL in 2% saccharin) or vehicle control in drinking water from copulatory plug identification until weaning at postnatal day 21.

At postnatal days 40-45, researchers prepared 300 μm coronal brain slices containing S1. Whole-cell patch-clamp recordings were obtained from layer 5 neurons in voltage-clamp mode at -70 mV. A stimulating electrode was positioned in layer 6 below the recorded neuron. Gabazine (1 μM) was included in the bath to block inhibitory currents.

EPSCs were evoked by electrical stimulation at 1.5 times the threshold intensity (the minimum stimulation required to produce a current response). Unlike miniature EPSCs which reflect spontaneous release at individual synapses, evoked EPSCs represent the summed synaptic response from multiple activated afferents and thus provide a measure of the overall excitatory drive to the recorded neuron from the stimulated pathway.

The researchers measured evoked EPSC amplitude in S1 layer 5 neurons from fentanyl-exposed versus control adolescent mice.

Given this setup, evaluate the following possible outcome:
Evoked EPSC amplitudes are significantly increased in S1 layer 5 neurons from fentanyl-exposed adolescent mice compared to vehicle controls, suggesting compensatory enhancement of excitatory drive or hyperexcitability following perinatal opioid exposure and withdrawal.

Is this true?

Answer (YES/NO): NO